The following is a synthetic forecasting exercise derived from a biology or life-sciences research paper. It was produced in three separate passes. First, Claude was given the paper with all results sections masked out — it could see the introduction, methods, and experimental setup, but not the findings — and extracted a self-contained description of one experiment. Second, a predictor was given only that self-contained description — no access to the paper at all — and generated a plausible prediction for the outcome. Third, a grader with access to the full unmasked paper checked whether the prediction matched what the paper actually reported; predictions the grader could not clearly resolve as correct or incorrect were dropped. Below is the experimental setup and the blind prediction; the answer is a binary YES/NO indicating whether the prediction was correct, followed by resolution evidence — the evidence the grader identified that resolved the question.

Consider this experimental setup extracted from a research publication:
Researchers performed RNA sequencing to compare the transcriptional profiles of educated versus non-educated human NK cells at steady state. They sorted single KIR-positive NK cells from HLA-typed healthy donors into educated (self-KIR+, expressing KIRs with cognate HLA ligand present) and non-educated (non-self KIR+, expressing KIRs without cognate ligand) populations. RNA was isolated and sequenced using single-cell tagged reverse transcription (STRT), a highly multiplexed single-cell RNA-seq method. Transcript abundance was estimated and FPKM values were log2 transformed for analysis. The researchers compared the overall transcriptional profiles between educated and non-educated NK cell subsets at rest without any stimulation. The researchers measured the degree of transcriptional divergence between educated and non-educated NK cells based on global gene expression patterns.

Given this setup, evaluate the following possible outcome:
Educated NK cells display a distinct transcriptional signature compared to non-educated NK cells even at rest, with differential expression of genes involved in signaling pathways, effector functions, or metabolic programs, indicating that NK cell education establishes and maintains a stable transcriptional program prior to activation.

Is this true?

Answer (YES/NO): NO